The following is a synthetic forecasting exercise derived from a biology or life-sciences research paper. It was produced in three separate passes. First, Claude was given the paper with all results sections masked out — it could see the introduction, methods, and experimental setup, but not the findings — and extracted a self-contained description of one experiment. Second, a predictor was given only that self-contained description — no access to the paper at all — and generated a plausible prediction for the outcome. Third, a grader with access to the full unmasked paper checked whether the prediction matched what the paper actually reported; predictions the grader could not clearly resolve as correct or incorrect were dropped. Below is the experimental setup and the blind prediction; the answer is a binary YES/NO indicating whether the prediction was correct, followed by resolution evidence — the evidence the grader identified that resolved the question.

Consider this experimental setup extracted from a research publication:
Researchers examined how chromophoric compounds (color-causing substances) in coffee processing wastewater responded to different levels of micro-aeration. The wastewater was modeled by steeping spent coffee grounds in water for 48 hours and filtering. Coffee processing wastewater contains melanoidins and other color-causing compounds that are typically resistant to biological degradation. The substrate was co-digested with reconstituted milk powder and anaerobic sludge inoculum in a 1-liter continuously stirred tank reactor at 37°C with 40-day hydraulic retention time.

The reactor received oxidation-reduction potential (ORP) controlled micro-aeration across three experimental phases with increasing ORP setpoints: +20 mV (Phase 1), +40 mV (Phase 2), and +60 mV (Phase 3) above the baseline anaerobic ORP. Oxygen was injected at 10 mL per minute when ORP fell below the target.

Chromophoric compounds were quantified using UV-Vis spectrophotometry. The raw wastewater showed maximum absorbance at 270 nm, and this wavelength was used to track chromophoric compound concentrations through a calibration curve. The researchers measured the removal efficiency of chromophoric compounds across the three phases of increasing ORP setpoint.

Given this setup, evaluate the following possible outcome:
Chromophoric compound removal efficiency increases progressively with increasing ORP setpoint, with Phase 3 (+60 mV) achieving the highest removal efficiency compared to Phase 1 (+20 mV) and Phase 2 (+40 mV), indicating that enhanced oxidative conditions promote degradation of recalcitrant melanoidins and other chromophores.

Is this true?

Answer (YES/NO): NO